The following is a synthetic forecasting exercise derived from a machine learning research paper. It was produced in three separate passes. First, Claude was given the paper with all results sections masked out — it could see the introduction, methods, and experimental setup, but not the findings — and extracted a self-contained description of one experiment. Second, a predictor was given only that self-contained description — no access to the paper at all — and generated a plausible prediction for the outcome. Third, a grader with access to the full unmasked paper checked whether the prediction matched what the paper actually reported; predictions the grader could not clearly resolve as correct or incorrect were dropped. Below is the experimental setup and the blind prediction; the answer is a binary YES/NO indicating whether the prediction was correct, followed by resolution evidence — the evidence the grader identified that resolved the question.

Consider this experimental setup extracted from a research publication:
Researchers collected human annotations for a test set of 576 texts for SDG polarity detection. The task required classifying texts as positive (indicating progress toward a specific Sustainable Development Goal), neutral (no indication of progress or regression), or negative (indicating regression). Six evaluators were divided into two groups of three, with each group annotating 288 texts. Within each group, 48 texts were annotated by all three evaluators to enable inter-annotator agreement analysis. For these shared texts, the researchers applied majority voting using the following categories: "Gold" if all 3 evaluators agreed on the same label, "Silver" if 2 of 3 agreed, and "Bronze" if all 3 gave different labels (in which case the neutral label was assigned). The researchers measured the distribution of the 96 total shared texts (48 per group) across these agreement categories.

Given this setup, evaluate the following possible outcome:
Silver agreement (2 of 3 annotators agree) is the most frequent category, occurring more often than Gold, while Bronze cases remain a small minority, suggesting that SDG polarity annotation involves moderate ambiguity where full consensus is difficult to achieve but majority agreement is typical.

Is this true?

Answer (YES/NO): NO